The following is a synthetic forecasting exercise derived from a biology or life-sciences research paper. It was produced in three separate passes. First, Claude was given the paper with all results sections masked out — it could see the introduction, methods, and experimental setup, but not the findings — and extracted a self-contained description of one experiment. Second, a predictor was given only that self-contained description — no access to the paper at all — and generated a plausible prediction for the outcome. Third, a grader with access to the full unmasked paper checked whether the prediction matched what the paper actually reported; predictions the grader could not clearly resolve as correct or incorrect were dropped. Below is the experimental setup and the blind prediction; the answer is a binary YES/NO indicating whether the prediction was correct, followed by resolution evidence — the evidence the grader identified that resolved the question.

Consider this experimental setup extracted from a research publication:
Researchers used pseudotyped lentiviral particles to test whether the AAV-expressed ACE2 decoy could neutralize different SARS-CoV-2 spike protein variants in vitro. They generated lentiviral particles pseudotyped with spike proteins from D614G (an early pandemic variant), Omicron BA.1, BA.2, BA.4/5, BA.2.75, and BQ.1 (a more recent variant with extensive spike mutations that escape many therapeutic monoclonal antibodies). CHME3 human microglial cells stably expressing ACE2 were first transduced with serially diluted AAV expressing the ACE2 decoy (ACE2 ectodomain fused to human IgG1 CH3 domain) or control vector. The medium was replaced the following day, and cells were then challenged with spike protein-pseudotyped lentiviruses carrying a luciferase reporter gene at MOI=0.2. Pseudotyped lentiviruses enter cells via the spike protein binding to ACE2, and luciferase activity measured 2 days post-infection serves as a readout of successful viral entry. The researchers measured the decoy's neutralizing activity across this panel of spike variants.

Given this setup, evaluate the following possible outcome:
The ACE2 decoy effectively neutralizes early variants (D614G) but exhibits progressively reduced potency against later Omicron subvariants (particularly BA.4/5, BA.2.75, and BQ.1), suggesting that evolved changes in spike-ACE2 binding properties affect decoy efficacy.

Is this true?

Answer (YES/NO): NO